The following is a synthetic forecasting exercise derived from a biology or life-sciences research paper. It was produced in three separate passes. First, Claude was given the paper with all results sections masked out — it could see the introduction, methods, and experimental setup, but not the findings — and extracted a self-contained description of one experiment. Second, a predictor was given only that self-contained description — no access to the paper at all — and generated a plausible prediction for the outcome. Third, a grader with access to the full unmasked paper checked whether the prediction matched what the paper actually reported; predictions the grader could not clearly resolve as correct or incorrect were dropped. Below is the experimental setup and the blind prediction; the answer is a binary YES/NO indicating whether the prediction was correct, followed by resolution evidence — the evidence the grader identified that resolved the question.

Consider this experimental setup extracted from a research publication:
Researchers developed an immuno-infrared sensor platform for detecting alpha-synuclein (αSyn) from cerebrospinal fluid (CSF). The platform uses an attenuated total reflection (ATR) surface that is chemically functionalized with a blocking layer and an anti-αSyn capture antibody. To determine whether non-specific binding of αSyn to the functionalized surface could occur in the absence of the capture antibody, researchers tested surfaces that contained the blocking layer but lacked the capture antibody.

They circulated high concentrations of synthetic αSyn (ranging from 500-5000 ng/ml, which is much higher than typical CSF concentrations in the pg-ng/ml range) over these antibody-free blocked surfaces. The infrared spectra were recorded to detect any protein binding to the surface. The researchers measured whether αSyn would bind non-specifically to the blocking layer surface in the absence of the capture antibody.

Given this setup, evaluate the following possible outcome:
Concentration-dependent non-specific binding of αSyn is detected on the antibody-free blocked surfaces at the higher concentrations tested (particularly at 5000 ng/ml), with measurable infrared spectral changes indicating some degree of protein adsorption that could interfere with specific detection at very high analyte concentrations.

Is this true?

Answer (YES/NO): NO